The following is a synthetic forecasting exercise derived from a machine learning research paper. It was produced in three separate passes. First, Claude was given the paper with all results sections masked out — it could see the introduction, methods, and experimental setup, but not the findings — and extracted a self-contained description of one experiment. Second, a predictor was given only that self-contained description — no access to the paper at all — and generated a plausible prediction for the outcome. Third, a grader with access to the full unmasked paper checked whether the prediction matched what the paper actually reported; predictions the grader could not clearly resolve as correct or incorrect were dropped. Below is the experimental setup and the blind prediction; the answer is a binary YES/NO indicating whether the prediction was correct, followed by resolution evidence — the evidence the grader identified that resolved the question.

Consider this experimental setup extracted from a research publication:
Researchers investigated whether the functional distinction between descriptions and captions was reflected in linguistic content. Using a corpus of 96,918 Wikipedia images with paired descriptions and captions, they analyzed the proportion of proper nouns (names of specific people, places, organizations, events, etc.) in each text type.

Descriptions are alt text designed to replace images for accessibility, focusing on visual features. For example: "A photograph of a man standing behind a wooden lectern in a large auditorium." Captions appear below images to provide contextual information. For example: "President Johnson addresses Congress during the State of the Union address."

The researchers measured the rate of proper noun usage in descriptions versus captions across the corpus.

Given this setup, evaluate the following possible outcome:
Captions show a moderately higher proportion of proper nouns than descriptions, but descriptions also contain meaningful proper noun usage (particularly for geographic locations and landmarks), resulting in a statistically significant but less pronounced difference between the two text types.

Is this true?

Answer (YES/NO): NO